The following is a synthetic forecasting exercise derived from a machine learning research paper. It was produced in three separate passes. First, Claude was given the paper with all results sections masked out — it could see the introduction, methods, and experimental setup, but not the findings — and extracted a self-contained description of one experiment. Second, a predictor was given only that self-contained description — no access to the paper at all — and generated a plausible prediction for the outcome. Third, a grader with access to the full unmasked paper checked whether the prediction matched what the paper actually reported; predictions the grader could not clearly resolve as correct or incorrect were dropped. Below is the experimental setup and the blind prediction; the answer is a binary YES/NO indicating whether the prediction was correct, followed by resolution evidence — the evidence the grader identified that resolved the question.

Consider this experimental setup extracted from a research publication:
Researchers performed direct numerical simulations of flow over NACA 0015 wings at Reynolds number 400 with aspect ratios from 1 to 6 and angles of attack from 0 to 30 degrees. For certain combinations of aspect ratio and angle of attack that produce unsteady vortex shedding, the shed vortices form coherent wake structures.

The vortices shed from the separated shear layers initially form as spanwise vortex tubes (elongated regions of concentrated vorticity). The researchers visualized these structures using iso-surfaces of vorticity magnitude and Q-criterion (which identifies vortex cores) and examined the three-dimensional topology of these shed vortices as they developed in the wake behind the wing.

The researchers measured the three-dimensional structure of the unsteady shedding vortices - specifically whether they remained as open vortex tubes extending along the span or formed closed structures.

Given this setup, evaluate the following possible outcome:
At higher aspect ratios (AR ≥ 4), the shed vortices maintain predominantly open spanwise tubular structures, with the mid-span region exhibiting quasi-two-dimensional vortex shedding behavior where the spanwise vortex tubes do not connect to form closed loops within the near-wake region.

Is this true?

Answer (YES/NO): NO